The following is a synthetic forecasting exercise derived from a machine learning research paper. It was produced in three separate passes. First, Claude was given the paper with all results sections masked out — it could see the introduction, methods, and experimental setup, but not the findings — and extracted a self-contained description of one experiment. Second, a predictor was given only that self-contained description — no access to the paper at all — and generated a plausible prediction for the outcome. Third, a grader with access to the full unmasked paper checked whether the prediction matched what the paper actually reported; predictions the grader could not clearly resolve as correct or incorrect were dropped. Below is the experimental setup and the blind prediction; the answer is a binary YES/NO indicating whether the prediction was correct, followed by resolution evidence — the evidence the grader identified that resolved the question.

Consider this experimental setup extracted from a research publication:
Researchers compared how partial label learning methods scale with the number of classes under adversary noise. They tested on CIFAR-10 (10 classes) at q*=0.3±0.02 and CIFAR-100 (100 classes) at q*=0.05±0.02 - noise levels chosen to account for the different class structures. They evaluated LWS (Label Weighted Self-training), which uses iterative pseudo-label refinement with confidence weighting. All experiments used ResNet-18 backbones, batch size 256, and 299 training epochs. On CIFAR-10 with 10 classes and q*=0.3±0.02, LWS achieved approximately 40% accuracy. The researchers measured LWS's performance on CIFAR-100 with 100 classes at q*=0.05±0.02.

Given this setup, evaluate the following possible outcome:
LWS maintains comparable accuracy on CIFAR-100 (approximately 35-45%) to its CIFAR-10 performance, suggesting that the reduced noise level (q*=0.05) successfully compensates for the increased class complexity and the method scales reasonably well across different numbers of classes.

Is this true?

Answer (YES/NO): NO